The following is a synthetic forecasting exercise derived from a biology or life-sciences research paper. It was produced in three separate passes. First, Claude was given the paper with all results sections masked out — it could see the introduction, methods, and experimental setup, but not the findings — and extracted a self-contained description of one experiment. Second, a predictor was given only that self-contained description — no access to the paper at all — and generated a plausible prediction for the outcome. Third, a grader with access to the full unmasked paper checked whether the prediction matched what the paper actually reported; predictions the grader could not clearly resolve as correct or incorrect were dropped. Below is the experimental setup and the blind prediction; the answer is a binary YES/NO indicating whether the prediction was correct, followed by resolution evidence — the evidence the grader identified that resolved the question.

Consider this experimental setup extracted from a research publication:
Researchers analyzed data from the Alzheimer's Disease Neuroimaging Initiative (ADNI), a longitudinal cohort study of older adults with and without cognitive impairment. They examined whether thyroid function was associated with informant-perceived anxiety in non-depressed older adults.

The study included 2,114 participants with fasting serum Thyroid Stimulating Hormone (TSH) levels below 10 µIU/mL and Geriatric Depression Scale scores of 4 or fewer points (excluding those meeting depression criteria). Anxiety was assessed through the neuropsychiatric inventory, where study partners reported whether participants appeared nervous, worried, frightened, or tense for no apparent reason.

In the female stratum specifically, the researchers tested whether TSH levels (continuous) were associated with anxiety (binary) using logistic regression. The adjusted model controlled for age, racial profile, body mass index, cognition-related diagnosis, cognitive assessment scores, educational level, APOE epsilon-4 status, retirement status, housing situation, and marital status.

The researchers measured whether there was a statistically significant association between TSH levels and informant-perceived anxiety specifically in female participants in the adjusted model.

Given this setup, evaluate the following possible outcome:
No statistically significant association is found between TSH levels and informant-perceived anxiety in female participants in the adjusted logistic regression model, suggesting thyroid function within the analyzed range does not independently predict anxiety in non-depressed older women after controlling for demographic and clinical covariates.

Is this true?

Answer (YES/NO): YES